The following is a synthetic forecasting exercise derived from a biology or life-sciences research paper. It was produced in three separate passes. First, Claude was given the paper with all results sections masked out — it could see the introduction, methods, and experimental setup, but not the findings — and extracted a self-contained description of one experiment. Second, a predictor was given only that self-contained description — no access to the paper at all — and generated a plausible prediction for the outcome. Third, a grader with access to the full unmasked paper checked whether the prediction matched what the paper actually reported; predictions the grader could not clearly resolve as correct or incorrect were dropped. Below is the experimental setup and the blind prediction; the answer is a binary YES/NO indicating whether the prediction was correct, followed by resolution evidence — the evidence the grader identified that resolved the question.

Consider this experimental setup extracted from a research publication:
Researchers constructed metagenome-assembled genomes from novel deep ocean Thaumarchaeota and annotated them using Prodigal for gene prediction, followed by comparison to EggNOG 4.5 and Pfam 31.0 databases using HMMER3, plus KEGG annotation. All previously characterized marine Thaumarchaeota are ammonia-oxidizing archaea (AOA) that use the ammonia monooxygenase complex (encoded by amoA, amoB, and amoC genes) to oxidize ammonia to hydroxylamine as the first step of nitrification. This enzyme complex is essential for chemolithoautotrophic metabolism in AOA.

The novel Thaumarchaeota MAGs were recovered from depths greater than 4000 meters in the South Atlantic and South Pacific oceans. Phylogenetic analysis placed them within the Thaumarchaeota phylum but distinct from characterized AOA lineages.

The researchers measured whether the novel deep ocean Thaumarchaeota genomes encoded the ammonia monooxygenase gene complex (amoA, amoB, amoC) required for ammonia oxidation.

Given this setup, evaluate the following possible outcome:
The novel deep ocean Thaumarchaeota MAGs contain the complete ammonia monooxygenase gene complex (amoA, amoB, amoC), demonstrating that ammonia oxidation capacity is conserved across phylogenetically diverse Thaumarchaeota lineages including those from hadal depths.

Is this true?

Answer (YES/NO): NO